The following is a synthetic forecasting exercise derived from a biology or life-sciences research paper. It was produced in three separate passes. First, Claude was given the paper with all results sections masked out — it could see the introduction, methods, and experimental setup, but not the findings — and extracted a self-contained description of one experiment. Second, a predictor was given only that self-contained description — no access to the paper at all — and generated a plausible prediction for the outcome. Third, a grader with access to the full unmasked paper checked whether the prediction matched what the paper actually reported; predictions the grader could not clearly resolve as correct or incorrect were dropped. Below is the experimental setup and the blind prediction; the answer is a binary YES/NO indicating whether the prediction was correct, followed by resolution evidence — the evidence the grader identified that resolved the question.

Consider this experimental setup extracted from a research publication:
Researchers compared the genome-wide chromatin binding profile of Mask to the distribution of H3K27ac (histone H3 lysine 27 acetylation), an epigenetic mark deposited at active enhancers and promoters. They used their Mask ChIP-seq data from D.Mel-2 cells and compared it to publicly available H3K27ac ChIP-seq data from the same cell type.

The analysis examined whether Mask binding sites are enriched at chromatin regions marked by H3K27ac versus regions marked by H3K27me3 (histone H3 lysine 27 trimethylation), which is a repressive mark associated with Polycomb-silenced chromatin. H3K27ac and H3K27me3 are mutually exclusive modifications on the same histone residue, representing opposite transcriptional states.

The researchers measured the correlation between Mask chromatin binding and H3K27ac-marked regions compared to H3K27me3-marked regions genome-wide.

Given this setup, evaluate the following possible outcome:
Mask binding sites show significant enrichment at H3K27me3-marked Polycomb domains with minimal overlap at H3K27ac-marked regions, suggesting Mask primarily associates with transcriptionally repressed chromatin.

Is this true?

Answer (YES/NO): NO